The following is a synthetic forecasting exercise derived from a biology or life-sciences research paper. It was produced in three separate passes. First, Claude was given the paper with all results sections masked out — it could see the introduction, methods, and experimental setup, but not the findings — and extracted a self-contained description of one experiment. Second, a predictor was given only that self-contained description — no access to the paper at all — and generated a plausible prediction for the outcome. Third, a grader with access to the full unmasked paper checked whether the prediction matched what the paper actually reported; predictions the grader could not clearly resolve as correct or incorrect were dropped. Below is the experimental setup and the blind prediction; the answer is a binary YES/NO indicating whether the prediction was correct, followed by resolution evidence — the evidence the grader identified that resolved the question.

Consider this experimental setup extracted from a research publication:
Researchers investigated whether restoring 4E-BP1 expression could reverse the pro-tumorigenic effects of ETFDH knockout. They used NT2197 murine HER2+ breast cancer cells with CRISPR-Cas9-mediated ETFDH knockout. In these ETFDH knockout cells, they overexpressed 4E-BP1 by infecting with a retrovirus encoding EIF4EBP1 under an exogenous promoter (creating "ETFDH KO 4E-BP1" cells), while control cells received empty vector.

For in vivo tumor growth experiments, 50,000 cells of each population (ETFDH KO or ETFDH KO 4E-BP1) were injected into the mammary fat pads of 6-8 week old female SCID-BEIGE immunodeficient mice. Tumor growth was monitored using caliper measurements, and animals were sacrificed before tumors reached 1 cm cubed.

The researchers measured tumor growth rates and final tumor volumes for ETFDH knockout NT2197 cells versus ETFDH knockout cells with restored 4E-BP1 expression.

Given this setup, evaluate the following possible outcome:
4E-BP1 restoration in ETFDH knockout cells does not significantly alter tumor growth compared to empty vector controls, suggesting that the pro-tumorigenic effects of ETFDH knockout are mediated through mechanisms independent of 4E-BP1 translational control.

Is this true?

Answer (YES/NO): NO